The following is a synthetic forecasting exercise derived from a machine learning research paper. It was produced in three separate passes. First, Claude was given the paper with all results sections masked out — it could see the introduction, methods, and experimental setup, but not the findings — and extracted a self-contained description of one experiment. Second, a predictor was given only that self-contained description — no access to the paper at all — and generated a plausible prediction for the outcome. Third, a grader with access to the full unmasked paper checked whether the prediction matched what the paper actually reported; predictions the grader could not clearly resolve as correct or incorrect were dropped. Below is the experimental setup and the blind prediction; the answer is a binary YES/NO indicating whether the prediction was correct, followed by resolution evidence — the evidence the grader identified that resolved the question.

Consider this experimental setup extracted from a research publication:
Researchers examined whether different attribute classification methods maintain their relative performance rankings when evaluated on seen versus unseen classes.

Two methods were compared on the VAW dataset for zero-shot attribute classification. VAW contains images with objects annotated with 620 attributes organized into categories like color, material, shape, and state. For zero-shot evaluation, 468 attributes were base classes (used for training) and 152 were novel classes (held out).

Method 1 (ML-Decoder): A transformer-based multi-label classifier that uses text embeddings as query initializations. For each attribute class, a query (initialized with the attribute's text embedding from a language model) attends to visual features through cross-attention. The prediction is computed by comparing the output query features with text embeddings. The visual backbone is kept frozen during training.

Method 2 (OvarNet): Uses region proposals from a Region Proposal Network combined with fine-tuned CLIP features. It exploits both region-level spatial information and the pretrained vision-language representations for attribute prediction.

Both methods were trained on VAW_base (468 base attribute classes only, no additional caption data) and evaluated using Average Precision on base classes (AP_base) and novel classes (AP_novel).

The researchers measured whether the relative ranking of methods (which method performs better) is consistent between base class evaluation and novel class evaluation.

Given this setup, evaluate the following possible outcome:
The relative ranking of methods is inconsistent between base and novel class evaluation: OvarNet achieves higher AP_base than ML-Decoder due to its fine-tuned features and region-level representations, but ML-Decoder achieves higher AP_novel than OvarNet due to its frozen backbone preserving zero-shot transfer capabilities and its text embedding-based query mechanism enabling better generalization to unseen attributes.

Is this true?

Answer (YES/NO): NO